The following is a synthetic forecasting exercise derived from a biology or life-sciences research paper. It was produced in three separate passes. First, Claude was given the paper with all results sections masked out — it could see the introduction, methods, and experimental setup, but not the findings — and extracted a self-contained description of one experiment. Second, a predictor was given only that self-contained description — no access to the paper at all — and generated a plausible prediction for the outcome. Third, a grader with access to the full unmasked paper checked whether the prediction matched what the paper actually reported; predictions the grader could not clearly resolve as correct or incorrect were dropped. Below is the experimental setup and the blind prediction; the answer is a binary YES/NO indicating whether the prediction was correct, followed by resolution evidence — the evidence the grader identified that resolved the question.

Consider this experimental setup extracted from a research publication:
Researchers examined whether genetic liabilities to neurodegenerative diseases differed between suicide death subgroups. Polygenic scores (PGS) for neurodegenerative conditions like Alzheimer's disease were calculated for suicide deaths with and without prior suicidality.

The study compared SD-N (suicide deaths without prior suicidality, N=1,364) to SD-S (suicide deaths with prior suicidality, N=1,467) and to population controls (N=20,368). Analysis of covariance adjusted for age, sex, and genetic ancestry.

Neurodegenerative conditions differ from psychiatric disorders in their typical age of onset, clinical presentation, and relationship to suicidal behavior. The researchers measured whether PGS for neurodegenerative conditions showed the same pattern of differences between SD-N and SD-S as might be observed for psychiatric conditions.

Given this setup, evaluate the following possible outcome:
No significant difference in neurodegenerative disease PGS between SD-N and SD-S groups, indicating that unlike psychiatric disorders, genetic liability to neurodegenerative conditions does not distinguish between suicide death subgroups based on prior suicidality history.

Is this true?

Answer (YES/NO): NO